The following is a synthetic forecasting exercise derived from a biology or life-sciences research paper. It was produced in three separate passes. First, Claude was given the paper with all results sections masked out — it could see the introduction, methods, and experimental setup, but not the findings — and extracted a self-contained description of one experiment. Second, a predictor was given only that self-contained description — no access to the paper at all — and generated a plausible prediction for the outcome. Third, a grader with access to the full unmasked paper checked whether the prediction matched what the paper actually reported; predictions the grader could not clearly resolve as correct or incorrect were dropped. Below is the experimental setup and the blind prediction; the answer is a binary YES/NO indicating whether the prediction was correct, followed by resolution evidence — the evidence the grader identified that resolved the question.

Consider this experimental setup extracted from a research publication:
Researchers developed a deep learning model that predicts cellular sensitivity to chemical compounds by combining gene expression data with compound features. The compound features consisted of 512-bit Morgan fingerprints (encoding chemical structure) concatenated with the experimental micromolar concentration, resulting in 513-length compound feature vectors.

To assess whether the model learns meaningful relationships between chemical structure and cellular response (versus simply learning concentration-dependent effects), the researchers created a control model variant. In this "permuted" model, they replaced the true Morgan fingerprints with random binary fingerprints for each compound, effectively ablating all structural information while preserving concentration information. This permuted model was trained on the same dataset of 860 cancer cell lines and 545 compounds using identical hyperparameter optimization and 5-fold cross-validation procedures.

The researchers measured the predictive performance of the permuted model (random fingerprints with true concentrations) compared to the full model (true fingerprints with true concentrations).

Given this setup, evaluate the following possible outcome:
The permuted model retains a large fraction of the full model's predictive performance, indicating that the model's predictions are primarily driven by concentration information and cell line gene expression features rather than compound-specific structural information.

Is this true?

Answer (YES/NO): NO